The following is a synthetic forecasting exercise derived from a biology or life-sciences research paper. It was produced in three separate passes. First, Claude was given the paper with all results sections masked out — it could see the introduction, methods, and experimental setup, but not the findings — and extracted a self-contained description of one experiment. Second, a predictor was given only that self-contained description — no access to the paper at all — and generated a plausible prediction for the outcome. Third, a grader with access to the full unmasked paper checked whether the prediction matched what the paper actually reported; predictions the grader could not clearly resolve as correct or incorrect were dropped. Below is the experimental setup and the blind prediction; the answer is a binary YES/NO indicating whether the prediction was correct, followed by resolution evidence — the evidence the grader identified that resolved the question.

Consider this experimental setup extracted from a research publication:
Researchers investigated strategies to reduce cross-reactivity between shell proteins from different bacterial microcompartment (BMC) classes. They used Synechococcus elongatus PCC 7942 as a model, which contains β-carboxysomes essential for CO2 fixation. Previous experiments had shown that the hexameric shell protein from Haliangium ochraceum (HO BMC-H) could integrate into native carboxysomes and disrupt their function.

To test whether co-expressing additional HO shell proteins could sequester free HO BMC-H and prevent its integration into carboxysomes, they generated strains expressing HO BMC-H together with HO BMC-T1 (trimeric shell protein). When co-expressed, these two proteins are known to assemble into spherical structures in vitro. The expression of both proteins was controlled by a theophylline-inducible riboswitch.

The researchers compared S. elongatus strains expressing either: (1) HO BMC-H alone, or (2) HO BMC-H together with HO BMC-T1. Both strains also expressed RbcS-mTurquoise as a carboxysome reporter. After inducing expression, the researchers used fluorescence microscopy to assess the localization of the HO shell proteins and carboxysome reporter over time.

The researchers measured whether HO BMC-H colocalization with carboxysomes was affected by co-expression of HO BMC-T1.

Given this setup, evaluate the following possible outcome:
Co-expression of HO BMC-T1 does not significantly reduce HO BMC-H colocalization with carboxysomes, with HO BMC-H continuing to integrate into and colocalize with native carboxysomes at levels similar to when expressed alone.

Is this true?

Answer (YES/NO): NO